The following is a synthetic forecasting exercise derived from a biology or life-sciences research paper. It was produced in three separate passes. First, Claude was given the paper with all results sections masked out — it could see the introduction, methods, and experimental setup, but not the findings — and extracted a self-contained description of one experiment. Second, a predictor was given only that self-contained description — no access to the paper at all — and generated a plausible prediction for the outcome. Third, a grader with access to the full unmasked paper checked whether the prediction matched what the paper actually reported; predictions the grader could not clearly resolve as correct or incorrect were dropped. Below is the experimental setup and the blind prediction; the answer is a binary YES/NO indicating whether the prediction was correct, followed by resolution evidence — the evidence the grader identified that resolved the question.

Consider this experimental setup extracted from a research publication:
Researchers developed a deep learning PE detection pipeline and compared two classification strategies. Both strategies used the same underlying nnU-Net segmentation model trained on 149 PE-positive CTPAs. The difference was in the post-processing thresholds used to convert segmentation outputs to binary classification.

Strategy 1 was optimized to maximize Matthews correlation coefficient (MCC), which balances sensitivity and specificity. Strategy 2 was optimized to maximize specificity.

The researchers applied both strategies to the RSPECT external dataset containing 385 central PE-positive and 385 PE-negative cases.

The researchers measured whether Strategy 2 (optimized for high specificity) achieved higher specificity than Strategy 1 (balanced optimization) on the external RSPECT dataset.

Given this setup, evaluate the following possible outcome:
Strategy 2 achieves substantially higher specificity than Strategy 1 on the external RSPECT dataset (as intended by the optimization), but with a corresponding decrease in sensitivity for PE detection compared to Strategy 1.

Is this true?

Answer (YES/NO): YES